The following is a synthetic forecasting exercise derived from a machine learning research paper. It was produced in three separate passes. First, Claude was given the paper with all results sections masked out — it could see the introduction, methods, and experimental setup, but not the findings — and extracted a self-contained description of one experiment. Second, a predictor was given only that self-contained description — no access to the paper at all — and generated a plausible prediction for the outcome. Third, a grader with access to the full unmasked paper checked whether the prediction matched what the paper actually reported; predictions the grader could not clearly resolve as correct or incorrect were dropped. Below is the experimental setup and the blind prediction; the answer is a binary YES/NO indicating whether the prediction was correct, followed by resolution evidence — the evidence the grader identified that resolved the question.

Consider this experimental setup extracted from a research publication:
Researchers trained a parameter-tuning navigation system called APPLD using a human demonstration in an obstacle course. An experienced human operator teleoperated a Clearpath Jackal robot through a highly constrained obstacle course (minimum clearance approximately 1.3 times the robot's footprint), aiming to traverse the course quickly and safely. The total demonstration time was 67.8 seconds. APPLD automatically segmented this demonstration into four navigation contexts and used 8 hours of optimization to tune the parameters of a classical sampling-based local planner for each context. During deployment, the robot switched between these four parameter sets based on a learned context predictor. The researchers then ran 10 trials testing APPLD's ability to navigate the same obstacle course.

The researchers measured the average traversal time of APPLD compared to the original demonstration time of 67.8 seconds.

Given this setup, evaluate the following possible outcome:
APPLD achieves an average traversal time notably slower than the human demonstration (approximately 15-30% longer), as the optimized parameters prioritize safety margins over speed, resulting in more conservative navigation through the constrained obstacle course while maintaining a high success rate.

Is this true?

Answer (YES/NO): NO